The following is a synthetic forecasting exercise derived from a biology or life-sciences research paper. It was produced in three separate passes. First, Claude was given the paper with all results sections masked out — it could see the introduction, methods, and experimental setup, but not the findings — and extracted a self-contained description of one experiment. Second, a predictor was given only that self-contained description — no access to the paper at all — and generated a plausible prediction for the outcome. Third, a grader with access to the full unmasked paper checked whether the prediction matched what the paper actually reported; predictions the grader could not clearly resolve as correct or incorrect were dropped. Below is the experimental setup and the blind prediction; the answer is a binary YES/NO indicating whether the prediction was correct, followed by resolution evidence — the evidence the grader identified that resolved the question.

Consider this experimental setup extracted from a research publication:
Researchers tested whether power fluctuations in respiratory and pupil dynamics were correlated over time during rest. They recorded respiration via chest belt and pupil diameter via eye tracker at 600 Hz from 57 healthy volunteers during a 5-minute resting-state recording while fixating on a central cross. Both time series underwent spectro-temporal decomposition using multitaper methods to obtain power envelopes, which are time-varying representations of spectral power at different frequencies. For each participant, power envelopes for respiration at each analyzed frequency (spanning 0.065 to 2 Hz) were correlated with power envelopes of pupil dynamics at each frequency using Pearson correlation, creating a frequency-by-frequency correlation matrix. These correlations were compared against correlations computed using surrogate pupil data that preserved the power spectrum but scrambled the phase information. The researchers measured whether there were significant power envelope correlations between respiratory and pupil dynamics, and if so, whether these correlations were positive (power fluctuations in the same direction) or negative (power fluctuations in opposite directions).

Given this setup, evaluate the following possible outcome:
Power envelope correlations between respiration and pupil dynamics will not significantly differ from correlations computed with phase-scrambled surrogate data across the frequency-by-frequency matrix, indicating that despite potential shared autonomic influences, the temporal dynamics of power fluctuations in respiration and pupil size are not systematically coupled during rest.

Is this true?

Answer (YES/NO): NO